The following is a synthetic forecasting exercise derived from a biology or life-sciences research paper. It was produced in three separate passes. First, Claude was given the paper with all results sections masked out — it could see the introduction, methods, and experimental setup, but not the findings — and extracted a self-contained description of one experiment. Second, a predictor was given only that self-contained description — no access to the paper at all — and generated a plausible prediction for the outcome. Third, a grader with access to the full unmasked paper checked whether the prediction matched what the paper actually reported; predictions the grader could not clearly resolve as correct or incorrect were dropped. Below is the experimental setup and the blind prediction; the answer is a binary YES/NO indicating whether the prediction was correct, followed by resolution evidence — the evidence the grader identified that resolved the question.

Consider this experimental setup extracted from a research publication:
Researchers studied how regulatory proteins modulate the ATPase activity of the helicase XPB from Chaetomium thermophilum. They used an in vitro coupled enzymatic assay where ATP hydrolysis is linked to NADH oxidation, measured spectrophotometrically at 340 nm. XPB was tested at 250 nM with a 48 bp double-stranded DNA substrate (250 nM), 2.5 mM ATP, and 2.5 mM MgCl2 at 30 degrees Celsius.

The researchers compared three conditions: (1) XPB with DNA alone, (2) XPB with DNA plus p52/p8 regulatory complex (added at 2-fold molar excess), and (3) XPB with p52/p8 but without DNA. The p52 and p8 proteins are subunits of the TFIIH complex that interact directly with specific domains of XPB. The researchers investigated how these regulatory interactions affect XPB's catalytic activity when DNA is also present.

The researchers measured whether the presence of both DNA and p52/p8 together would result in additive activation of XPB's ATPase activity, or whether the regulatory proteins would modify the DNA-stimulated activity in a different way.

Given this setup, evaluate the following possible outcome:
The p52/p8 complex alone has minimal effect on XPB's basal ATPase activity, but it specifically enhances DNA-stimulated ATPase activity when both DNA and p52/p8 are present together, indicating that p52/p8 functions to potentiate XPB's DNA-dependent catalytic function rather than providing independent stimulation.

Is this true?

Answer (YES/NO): NO